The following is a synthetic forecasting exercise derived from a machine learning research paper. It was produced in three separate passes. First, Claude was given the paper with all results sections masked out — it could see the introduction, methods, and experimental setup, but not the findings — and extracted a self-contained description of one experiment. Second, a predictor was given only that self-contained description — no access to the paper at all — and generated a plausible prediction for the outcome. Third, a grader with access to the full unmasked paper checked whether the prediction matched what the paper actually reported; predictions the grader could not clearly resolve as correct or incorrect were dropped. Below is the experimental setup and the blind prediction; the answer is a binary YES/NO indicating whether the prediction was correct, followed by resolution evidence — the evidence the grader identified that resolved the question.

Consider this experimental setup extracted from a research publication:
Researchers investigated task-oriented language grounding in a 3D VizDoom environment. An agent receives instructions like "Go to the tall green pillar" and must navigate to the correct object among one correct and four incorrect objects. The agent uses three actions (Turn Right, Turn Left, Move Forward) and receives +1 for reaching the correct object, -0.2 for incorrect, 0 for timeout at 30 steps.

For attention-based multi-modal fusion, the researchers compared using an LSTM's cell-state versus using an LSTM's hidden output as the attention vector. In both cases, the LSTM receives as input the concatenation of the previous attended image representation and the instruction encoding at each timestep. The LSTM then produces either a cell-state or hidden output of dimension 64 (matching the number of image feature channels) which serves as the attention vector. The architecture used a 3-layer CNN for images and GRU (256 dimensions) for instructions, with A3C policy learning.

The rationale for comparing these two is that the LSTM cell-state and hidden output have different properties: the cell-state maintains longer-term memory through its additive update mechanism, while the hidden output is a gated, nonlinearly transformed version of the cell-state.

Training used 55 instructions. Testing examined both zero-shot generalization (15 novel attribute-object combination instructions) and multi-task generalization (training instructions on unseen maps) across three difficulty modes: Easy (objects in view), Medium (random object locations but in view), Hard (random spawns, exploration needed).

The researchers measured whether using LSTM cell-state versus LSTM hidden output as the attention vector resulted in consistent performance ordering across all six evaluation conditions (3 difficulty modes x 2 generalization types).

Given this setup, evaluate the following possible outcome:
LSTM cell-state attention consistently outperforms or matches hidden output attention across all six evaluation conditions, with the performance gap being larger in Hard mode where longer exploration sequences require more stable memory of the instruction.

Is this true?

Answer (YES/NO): YES